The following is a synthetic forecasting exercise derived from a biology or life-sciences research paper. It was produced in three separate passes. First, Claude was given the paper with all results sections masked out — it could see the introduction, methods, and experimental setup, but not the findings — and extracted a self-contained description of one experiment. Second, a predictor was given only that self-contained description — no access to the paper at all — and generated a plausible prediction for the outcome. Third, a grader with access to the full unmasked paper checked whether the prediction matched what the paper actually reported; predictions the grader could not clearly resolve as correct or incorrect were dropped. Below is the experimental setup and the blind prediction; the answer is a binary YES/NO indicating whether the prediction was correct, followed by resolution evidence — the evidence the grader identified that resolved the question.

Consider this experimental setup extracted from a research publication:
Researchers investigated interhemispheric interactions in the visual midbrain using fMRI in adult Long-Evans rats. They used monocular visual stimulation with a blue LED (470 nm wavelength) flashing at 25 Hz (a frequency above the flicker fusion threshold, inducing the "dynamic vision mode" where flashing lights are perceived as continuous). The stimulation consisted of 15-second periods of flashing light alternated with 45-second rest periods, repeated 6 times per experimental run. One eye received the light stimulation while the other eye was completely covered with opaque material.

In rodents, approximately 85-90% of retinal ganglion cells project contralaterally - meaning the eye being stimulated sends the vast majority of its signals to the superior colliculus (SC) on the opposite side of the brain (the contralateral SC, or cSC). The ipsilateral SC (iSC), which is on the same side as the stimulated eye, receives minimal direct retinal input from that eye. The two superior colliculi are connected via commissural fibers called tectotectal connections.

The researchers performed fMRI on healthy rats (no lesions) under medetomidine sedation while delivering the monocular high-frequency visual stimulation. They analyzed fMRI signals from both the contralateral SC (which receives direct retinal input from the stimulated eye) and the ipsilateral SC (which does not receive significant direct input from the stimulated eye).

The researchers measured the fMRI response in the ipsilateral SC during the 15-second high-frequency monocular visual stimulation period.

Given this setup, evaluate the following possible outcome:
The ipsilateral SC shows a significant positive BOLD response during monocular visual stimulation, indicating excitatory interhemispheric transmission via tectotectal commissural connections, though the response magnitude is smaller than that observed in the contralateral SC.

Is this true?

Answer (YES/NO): NO